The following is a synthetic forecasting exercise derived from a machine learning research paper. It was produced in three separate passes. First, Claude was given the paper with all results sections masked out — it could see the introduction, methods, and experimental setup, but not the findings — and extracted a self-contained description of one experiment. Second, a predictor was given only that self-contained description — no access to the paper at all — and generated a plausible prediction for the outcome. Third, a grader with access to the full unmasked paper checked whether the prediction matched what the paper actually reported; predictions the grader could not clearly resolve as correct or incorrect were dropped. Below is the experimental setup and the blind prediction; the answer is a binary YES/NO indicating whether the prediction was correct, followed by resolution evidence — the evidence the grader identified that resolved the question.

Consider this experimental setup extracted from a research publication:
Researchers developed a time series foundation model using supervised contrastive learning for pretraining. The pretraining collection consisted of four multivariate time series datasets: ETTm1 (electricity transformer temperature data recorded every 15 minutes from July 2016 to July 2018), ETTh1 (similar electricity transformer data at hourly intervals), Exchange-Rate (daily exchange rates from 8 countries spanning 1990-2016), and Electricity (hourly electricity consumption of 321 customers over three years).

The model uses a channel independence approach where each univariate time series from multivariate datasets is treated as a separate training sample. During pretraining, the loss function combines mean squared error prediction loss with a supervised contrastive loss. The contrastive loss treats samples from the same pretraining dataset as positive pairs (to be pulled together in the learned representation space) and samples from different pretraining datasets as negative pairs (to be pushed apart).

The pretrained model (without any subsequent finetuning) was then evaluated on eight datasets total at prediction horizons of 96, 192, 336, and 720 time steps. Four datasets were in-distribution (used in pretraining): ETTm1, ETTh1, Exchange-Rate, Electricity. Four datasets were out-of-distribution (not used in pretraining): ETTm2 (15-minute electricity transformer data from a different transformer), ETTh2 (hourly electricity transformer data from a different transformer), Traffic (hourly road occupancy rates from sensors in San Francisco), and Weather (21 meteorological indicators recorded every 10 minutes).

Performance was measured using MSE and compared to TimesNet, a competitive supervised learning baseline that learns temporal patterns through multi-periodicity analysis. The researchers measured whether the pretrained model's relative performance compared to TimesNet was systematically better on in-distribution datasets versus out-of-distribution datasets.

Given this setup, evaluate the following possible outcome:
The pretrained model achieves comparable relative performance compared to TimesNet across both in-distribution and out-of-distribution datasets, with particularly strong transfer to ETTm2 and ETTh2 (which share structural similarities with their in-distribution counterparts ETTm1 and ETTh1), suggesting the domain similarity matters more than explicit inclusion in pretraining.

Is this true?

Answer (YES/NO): NO